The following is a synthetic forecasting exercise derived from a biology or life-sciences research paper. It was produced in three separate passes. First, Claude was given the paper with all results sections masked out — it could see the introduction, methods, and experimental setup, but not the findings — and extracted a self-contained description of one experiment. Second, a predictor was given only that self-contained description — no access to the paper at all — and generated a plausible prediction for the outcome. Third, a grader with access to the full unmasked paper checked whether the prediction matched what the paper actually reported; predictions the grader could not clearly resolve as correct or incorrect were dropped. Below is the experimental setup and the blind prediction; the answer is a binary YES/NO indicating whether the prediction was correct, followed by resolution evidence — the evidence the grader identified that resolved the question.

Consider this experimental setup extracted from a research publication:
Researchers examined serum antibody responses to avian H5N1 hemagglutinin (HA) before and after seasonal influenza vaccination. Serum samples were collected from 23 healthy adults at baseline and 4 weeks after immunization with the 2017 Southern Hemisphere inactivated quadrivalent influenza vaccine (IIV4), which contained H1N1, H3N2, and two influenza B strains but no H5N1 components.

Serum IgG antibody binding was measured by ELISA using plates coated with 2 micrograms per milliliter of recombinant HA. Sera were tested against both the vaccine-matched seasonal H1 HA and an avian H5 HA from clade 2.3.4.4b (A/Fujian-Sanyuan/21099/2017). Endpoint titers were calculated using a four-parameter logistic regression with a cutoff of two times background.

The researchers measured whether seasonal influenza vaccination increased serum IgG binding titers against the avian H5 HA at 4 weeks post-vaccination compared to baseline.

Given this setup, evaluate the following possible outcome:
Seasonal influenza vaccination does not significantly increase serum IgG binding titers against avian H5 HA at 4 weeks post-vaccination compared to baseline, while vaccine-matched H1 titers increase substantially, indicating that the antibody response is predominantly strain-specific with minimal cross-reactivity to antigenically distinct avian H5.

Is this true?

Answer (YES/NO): YES